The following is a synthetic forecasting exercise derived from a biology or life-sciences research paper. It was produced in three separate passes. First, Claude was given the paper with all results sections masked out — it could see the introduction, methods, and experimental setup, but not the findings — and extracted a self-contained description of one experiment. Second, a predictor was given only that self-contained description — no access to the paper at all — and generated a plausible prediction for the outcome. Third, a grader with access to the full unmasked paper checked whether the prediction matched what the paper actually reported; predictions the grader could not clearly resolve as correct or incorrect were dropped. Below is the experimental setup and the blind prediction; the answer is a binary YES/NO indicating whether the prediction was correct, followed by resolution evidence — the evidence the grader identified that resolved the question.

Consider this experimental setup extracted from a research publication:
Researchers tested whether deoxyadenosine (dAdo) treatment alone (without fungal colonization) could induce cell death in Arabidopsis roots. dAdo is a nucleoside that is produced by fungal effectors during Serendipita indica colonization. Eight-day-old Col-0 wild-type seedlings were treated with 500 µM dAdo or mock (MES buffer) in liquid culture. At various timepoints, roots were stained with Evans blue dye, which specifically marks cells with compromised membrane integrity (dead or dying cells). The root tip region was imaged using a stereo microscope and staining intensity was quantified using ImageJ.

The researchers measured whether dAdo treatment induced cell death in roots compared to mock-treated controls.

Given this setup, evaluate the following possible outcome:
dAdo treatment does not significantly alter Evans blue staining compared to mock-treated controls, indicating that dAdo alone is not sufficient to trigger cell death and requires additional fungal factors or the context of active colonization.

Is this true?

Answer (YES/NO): NO